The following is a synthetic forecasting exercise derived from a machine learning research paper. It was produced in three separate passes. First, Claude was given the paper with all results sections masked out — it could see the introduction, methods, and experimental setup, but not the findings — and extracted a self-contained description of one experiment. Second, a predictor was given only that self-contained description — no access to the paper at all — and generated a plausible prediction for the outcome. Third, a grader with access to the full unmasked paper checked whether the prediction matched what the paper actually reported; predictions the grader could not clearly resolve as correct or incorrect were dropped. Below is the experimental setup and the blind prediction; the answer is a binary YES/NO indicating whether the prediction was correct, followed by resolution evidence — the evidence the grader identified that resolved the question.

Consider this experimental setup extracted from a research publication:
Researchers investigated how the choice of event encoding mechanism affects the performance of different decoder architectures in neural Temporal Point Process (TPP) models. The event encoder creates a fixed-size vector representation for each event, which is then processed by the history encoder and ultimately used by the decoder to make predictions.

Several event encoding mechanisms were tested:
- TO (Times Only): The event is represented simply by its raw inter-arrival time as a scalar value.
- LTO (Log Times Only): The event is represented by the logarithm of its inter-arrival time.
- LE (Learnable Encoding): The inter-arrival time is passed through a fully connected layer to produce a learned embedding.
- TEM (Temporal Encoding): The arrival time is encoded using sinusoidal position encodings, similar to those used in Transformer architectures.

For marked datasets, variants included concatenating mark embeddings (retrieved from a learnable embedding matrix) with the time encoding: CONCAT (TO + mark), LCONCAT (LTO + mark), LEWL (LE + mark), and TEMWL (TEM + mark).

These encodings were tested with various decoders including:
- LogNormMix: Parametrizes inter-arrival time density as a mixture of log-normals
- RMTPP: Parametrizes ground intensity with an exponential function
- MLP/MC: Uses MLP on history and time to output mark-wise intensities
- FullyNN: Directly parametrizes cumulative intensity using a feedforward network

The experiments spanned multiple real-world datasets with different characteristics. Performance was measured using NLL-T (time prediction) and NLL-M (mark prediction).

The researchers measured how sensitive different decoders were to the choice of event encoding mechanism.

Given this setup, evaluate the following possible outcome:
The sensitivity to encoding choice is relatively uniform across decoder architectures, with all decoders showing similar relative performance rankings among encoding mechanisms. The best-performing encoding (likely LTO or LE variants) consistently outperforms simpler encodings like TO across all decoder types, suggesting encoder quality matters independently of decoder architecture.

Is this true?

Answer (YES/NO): NO